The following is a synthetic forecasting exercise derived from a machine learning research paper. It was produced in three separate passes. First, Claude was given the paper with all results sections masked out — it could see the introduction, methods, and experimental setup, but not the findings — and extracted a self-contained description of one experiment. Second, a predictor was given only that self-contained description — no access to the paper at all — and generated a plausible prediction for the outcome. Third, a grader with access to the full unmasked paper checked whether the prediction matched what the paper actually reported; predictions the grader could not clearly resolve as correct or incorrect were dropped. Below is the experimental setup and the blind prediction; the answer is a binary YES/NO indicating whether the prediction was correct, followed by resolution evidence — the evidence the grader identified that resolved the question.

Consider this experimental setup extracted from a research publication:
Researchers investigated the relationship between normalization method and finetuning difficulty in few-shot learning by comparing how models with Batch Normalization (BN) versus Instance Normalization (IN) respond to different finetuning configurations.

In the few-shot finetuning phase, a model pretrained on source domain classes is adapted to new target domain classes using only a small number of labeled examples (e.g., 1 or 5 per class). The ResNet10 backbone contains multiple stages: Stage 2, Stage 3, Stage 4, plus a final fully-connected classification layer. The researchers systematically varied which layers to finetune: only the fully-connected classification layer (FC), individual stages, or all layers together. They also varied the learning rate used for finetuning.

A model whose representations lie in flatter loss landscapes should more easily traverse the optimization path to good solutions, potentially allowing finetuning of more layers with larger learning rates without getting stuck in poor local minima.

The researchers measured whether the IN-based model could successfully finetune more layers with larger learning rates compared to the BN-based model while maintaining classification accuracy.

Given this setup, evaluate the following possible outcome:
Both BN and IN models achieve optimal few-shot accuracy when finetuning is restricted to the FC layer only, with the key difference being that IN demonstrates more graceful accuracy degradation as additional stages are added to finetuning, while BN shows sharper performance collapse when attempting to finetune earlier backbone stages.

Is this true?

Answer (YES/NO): NO